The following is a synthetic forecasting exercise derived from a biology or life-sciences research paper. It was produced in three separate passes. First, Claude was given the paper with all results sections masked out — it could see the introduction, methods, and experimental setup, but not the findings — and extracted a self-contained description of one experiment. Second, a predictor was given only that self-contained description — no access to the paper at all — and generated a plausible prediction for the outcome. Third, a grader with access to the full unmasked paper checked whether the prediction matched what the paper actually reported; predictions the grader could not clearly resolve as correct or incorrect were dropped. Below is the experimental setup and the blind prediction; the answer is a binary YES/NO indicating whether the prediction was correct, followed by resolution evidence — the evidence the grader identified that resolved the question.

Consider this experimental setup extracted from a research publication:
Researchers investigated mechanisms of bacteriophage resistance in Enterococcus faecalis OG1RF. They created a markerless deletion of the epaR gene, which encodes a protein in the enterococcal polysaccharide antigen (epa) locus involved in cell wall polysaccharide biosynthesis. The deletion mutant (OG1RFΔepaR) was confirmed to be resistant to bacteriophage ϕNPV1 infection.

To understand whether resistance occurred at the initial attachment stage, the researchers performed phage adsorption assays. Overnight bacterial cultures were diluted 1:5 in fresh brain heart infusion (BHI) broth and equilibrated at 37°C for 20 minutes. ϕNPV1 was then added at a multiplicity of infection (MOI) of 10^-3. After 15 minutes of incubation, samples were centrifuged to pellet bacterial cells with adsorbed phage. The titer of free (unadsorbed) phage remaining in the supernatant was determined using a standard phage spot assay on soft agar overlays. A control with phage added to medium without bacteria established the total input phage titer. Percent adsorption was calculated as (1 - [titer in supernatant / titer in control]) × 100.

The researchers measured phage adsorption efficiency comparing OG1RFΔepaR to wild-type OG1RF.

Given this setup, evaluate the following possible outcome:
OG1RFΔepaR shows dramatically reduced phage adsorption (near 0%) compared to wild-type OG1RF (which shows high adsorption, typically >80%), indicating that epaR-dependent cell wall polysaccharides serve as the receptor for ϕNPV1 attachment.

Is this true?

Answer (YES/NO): YES